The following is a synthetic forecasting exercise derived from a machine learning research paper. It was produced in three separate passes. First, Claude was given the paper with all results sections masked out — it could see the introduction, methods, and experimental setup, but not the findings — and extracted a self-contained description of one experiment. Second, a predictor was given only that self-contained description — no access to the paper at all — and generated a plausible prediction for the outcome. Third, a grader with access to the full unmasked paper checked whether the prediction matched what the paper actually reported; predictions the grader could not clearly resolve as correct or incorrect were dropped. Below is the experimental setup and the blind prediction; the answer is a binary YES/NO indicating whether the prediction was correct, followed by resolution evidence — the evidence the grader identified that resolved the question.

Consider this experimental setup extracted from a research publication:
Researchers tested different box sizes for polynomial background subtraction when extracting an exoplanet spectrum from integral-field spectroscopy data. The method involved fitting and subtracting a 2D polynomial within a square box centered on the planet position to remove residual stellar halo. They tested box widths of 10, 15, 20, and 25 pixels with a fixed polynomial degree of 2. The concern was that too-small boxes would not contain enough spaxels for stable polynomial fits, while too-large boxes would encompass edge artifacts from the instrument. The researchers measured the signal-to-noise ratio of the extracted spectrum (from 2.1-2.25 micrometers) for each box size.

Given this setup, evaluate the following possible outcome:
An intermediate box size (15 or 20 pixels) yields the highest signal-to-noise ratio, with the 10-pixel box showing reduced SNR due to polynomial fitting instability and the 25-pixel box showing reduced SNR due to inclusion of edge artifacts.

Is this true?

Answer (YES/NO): YES